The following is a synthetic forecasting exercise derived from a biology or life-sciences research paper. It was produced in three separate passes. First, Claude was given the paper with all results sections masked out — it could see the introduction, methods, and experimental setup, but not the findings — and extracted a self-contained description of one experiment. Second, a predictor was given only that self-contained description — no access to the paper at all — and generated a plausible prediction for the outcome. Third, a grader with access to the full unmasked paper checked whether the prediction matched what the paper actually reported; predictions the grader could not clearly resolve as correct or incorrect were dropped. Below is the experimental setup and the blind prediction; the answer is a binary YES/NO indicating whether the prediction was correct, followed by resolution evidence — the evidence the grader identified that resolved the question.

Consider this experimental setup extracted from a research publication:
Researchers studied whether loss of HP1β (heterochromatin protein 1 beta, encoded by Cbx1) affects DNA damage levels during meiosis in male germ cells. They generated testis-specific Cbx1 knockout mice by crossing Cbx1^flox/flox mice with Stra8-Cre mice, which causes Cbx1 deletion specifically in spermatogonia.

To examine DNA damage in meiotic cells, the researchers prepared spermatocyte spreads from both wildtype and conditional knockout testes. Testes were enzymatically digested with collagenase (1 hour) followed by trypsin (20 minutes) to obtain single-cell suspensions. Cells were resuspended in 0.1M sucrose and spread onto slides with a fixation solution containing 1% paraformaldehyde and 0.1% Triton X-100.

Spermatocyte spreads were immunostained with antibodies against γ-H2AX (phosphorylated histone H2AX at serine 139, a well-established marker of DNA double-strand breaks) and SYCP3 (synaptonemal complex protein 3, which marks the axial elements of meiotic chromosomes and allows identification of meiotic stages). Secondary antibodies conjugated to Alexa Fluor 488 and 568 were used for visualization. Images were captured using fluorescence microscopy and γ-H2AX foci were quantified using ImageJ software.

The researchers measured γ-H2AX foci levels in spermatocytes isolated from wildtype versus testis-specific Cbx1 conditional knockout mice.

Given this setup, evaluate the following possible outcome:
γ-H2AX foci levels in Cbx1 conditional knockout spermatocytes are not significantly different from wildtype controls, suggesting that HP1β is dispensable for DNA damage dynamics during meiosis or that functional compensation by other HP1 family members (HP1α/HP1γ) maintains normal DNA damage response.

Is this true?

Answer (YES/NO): NO